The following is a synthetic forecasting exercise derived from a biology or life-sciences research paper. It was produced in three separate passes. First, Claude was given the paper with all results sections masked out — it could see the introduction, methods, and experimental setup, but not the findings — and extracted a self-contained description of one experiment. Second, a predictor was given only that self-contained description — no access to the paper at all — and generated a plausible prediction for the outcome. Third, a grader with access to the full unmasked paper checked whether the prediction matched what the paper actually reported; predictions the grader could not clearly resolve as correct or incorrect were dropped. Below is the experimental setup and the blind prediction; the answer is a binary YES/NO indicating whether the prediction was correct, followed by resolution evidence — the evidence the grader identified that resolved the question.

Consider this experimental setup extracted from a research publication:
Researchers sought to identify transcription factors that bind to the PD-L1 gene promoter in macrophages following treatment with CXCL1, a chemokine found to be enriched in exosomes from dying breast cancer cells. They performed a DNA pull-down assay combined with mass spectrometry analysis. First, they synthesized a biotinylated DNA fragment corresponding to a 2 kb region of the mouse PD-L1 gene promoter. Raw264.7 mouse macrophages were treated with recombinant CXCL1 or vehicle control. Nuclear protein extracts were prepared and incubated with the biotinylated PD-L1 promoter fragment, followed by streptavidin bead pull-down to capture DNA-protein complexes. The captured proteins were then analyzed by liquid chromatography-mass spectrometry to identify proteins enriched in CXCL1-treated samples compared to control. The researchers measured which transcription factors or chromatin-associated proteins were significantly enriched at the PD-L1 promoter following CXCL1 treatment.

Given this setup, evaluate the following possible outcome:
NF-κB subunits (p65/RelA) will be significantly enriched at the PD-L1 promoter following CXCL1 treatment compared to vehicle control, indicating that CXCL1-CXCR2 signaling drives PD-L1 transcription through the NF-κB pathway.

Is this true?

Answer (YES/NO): NO